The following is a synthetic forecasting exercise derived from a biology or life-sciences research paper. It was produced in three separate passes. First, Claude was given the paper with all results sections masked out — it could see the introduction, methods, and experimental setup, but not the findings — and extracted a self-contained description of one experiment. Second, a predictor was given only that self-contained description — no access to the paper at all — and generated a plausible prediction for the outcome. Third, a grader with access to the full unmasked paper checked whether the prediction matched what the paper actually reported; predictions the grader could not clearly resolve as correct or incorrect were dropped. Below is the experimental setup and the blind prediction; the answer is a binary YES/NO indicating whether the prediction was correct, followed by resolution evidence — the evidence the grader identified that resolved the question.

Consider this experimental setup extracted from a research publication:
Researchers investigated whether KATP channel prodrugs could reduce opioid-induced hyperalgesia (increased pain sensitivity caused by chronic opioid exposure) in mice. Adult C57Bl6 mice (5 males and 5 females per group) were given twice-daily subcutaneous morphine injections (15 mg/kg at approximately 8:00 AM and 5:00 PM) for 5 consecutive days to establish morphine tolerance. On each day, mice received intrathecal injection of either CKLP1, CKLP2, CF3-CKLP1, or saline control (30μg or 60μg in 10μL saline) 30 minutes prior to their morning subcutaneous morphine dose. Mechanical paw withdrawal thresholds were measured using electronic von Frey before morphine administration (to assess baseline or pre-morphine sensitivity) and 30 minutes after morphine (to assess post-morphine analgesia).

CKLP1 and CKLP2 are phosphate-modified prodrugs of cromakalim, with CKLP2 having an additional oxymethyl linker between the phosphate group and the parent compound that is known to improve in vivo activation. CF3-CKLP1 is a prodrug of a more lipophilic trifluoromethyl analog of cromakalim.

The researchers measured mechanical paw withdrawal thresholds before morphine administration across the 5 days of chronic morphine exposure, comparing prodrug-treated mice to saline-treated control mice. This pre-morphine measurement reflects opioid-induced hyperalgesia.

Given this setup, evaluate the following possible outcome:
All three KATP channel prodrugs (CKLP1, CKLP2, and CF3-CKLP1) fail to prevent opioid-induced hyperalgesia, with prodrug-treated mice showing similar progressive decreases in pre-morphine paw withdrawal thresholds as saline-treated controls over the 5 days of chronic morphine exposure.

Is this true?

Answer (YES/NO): NO